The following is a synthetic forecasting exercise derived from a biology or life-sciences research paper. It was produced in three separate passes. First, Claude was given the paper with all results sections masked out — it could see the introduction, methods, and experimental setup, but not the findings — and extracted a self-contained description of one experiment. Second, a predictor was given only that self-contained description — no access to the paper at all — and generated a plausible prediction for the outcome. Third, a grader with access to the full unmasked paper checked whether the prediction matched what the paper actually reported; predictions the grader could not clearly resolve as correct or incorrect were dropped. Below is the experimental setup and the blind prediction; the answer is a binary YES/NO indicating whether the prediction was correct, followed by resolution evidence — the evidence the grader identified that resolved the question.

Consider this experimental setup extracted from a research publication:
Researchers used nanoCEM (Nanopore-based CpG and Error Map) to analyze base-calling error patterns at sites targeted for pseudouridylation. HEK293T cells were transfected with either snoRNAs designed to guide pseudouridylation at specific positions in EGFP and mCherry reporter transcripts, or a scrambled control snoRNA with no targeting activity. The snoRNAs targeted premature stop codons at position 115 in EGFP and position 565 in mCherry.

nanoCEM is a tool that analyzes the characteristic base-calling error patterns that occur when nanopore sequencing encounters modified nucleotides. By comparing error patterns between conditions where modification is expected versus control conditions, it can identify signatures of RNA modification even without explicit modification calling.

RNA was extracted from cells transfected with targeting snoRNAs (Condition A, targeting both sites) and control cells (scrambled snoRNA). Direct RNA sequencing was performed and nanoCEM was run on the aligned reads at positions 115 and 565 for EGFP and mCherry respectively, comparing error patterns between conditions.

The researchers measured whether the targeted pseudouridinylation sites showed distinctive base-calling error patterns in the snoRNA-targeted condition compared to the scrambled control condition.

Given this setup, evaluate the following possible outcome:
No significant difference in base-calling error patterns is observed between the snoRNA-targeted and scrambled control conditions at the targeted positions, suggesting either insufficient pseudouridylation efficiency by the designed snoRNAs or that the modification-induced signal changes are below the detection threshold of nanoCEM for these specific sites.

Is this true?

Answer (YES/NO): NO